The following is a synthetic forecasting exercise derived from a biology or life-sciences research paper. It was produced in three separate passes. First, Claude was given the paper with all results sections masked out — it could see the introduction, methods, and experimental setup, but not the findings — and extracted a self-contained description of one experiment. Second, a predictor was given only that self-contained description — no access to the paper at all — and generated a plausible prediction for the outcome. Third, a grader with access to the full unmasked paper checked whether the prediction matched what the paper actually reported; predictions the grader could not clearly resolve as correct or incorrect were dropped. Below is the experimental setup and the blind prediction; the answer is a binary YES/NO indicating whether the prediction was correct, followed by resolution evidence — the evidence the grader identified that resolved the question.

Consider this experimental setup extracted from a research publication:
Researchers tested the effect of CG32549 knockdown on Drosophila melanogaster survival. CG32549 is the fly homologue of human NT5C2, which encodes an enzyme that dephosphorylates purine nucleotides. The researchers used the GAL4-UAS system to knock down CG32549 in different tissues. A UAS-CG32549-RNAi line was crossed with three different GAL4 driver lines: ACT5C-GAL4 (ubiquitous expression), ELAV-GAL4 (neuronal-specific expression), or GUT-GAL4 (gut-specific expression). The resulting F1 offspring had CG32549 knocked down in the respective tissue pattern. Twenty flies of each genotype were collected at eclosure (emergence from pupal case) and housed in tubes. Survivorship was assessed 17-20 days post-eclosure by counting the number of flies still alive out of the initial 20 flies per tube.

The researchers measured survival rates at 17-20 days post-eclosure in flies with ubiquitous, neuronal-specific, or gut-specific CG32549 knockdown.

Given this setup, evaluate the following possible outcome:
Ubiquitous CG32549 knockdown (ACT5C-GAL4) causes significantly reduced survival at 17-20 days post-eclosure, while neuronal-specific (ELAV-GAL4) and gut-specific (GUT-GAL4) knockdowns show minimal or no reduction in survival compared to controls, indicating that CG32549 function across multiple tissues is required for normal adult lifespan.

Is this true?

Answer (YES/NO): NO